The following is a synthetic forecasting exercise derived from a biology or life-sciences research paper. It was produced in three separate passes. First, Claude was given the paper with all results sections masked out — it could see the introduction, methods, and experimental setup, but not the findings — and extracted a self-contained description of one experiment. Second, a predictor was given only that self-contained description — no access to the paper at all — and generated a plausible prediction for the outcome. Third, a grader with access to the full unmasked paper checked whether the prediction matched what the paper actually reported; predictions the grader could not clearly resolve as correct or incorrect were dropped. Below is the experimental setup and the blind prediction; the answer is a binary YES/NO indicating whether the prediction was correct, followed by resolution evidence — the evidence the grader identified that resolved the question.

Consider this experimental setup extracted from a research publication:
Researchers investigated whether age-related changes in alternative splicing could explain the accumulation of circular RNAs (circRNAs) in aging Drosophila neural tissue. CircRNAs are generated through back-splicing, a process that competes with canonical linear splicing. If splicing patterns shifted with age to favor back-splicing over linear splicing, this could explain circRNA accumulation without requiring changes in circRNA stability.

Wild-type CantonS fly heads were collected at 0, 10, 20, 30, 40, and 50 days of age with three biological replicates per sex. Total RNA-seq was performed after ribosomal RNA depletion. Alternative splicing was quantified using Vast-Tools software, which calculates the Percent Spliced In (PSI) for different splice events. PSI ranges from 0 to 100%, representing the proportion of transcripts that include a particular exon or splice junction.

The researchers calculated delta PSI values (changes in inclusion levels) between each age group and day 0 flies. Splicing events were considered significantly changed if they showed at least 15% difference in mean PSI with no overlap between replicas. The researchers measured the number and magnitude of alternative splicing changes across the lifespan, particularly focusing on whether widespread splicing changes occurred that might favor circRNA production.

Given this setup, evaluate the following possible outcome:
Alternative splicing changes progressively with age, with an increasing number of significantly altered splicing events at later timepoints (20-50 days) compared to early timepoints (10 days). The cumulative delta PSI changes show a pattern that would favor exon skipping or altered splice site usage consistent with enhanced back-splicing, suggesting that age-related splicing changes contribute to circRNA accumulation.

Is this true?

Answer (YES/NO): NO